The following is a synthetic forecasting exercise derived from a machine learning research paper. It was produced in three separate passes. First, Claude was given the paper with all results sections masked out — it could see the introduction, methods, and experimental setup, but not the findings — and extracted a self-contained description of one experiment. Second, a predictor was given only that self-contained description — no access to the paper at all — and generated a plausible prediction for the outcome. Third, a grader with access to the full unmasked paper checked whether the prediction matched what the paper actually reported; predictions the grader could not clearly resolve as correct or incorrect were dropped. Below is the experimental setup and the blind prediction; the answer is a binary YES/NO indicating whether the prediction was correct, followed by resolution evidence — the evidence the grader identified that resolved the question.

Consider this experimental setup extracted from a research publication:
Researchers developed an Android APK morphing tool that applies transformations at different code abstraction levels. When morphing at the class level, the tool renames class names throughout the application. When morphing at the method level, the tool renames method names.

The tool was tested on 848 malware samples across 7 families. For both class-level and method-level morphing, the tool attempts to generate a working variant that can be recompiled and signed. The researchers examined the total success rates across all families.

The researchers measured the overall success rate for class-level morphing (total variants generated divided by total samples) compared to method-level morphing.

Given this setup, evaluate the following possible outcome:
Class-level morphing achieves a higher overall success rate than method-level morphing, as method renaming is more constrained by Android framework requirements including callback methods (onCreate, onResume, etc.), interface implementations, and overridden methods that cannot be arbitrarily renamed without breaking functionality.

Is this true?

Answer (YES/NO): NO